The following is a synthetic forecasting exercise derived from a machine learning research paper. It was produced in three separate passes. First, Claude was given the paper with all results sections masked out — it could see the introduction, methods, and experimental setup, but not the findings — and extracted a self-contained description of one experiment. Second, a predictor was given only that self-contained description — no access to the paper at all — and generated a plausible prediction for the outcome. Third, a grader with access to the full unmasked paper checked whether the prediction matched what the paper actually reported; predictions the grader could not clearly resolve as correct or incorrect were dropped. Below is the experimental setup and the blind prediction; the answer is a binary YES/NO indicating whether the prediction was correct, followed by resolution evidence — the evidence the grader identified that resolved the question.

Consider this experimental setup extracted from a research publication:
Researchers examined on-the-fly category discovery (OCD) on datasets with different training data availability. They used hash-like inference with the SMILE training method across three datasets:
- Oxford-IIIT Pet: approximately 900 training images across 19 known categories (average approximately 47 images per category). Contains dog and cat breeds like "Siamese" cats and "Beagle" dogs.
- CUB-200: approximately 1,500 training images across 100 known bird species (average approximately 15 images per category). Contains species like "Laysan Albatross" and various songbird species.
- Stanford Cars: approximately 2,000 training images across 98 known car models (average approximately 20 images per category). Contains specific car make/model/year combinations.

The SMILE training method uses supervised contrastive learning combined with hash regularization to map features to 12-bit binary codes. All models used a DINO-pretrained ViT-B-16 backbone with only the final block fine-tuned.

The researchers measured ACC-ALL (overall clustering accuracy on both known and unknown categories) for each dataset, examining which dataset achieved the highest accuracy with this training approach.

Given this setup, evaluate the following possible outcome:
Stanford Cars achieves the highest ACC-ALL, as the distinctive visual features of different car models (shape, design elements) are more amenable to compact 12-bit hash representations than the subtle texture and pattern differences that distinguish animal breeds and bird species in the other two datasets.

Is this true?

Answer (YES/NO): NO